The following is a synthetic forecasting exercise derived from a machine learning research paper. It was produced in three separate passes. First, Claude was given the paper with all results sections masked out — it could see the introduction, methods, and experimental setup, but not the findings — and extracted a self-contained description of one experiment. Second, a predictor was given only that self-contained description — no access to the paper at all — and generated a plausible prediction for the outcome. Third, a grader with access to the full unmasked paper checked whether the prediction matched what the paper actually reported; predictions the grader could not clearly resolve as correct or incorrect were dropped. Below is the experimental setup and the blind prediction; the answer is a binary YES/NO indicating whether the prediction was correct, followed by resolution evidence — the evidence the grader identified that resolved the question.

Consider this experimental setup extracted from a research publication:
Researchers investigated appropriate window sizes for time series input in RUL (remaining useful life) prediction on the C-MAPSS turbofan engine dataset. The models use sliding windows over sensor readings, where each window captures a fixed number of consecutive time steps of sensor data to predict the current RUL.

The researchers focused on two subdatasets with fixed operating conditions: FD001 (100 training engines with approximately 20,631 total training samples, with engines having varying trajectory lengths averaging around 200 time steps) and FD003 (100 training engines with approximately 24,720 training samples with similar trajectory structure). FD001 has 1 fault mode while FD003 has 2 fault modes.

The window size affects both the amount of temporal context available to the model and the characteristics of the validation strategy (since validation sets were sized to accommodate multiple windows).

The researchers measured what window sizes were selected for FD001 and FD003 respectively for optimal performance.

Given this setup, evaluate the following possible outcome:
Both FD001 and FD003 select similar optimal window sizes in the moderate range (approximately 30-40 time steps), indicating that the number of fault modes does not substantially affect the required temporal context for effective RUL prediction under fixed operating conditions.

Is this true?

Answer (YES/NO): NO